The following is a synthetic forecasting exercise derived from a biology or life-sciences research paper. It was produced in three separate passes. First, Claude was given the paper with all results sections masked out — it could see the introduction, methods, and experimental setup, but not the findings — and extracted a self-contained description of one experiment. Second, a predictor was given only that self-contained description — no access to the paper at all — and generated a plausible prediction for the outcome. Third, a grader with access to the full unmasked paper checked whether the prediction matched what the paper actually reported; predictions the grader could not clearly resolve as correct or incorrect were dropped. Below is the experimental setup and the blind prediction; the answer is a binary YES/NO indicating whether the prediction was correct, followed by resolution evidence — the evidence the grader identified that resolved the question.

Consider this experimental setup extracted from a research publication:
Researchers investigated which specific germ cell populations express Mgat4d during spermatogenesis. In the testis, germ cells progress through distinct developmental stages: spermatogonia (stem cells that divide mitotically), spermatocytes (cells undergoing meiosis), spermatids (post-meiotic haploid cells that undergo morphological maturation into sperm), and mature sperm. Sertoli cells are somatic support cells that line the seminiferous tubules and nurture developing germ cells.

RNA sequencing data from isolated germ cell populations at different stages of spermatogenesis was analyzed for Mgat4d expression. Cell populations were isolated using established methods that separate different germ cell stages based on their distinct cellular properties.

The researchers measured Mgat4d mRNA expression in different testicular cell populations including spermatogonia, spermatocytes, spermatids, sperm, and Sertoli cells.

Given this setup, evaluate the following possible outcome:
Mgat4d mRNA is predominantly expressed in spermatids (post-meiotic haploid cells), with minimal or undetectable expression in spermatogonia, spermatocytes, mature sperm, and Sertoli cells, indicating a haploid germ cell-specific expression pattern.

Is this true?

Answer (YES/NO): NO